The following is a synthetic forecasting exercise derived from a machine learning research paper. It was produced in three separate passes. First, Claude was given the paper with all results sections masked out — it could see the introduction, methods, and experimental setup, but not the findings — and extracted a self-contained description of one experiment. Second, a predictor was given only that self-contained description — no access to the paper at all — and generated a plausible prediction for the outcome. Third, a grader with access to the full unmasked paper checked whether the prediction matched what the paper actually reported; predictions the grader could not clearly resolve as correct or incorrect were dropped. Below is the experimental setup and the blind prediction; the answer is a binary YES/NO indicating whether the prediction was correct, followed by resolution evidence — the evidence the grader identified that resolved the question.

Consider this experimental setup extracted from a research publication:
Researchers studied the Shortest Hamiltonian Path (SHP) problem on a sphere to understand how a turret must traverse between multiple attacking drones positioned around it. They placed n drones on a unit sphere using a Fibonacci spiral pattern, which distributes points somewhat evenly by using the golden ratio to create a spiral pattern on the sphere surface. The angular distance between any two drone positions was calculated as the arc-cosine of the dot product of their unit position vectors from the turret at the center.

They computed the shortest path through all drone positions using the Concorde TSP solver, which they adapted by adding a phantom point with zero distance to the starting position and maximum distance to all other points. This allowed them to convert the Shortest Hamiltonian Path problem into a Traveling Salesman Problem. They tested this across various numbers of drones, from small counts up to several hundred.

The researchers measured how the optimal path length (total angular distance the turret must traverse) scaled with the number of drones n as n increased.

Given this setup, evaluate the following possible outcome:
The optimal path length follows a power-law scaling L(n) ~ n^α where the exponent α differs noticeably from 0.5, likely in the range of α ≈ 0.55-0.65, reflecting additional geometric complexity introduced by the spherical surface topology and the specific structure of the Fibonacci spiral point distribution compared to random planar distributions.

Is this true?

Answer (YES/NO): NO